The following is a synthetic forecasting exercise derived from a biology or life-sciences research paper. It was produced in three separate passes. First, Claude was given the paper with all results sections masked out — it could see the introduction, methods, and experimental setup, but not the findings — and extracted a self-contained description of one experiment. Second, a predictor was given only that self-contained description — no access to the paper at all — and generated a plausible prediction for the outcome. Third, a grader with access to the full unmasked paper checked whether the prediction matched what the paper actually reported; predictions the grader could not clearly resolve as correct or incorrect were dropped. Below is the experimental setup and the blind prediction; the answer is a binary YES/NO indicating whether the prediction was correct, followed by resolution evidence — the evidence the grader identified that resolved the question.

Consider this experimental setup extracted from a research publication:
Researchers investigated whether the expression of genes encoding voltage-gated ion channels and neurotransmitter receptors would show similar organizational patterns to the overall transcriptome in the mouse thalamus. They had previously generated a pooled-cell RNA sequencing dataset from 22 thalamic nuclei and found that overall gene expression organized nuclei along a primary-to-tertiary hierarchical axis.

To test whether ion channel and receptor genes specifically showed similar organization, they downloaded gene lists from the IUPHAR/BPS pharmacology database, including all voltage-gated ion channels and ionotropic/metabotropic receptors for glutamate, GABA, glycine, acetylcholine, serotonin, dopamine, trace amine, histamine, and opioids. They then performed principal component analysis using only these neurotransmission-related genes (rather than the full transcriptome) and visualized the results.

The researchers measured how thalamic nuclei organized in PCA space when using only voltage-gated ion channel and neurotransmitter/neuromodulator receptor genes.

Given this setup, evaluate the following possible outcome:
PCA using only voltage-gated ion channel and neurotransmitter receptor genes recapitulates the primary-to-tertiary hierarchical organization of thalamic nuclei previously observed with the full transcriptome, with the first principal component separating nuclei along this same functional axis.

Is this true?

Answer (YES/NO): YES